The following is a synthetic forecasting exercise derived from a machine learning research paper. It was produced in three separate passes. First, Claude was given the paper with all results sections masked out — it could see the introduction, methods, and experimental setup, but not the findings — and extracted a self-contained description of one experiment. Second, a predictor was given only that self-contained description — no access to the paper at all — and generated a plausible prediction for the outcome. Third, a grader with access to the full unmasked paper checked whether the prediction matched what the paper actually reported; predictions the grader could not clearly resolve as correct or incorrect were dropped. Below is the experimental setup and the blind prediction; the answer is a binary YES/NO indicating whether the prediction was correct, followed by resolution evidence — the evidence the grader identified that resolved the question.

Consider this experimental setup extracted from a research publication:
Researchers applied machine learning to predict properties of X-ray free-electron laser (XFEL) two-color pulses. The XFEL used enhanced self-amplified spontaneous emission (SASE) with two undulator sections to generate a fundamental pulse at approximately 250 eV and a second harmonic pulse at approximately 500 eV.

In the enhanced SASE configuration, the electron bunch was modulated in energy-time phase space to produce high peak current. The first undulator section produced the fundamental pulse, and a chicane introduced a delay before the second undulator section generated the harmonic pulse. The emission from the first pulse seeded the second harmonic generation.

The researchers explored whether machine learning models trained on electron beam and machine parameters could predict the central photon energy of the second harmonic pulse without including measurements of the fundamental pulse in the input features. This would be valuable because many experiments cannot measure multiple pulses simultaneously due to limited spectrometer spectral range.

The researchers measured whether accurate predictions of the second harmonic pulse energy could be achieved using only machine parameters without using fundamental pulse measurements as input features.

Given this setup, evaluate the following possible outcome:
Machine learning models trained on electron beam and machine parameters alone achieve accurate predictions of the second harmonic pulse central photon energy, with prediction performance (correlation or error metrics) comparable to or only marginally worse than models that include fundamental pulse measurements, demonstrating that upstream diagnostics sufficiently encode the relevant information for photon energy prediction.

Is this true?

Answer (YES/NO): YES